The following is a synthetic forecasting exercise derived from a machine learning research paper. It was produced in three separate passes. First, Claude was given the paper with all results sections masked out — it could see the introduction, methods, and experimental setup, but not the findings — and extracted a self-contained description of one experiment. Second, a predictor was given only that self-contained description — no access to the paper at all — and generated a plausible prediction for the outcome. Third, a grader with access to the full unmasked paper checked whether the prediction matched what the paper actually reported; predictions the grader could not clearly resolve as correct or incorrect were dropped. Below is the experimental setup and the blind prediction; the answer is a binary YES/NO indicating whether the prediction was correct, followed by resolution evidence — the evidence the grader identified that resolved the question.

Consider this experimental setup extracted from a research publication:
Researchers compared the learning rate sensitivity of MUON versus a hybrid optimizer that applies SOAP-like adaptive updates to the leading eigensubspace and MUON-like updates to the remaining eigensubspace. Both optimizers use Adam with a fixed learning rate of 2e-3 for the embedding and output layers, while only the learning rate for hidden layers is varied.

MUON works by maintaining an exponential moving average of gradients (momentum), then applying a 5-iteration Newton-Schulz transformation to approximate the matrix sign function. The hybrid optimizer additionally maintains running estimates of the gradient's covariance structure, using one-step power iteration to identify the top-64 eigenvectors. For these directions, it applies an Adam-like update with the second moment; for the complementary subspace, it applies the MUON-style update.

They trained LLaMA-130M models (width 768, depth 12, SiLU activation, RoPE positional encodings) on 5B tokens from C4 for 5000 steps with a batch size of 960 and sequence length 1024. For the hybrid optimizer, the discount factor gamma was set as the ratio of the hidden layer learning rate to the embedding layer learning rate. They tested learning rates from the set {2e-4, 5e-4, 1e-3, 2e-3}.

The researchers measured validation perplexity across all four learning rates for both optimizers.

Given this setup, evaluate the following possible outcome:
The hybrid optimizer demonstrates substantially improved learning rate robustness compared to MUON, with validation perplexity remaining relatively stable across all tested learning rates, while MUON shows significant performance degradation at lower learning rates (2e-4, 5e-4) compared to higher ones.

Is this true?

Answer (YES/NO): NO